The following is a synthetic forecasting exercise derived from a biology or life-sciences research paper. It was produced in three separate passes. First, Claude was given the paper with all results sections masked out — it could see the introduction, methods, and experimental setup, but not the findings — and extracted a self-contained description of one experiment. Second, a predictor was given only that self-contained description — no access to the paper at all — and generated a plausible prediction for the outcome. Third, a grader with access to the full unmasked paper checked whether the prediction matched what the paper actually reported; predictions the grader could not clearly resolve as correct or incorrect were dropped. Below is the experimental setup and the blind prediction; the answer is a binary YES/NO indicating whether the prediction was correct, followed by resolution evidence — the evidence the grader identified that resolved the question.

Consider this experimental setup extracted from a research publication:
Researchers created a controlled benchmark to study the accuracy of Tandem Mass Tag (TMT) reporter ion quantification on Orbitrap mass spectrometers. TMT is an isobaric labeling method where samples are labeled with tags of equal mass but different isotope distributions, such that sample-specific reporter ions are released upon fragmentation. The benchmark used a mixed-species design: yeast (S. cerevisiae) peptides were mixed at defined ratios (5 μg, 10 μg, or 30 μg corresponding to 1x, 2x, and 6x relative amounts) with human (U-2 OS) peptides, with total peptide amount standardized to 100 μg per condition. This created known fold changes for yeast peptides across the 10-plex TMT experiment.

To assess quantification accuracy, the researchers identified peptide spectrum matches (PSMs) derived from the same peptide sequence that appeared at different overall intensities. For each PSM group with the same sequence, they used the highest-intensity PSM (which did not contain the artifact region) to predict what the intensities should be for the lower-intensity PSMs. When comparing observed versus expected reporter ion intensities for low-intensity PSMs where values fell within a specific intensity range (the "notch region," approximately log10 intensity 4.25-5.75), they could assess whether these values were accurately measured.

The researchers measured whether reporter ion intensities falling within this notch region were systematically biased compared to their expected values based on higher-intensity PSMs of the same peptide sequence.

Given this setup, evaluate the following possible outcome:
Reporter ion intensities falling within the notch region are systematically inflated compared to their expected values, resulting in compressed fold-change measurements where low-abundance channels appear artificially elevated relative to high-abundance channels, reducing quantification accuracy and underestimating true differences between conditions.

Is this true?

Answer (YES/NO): NO